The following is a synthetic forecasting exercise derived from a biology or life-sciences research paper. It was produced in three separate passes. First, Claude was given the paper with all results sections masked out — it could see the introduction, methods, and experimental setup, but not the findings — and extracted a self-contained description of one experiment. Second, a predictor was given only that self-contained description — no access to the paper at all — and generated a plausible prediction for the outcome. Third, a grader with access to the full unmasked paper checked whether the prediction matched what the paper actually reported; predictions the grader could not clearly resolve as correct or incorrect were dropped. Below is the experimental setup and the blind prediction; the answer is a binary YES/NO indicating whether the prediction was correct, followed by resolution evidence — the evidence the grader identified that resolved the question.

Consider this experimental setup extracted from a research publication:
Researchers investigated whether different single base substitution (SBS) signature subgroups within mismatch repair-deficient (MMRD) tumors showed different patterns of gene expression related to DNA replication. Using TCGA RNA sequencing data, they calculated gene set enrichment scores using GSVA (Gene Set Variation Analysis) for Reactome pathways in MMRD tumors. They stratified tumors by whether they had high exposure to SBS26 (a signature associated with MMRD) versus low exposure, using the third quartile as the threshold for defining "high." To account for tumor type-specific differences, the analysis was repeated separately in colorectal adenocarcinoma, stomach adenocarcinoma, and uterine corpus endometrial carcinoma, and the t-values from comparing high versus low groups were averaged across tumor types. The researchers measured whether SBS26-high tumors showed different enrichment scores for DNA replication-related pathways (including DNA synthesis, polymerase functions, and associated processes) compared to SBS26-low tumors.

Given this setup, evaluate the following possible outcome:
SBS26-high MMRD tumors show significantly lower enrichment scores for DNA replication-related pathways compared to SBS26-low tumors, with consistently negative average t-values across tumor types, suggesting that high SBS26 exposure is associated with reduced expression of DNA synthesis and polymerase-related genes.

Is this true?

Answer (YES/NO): NO